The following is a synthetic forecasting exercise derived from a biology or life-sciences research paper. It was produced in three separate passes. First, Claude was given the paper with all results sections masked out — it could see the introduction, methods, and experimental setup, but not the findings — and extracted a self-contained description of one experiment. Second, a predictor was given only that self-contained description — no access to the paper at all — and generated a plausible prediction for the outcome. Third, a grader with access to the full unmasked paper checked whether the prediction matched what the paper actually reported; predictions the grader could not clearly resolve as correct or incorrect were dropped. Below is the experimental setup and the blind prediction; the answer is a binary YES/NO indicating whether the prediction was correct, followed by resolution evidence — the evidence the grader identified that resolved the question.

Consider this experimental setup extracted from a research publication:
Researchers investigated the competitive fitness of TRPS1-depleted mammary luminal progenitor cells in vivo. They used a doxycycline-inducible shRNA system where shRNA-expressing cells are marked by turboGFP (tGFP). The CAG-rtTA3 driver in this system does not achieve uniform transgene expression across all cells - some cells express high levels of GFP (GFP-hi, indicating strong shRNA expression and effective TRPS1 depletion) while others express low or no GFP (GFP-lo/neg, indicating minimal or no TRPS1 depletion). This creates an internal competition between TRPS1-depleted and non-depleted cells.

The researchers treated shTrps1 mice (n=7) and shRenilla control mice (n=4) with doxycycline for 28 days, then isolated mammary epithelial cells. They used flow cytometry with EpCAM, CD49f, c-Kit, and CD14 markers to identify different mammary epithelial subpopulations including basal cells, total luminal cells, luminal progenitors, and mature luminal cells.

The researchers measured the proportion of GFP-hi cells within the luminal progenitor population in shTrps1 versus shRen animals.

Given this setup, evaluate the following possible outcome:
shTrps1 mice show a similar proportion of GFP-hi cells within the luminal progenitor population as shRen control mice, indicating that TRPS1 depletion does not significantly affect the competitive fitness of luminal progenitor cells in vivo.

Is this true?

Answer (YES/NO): NO